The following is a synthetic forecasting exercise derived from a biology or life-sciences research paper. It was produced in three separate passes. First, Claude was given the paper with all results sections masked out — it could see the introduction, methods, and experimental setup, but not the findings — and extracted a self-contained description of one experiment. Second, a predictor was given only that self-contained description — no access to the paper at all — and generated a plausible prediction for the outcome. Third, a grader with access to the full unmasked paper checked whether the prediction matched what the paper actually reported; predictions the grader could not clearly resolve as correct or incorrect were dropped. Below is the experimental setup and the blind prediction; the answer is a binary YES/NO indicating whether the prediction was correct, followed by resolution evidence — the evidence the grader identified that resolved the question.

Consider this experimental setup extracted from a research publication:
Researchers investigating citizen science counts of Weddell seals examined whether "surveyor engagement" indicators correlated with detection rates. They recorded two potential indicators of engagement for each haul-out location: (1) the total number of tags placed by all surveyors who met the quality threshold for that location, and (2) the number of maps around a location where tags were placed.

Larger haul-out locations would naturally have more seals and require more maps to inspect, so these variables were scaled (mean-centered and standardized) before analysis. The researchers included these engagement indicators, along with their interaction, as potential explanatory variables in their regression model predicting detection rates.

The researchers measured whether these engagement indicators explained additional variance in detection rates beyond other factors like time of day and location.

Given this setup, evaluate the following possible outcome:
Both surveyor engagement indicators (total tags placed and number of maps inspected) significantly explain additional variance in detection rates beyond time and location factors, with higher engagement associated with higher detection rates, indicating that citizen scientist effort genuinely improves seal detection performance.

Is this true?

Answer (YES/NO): NO